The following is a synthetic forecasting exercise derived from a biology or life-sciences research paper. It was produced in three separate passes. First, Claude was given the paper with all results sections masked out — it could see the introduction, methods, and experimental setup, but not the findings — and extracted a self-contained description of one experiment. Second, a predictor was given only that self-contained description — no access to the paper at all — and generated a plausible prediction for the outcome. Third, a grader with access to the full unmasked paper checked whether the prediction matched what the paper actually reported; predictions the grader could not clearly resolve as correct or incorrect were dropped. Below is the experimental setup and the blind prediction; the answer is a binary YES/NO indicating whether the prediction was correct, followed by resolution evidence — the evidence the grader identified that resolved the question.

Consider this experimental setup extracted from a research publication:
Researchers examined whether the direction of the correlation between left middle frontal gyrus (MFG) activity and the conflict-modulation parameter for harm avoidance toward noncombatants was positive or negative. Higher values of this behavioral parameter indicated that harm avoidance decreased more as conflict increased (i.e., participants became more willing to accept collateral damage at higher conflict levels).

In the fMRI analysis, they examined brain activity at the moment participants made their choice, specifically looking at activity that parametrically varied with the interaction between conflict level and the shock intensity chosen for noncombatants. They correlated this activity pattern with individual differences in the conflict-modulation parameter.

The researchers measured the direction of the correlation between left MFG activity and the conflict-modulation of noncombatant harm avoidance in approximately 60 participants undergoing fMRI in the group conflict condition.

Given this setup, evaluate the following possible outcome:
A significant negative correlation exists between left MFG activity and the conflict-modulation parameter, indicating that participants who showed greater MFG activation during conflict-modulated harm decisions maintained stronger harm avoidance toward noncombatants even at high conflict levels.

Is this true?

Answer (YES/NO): YES